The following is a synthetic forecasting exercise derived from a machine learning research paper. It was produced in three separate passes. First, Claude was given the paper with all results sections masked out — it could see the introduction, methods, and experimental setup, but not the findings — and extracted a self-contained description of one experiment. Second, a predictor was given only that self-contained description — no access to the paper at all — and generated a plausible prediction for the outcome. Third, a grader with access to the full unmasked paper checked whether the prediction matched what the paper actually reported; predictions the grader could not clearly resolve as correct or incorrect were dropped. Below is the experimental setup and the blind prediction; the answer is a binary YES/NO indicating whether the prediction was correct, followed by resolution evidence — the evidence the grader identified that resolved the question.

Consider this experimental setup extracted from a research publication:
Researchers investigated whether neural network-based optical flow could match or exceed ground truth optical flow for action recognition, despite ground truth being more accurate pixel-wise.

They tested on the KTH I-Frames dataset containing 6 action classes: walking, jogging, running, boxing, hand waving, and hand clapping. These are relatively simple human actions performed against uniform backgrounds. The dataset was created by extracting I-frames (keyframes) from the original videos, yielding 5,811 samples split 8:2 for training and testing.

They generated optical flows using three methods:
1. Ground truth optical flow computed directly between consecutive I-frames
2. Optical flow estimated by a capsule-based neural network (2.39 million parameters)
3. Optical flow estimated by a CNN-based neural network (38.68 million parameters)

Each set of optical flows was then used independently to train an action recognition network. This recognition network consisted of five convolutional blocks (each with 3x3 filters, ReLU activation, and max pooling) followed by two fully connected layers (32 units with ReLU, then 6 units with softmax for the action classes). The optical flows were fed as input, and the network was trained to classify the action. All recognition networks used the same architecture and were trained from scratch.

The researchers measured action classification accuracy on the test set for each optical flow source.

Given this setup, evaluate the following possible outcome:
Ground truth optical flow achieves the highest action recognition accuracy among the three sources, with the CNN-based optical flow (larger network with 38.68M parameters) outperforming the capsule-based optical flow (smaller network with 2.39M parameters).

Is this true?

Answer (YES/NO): NO